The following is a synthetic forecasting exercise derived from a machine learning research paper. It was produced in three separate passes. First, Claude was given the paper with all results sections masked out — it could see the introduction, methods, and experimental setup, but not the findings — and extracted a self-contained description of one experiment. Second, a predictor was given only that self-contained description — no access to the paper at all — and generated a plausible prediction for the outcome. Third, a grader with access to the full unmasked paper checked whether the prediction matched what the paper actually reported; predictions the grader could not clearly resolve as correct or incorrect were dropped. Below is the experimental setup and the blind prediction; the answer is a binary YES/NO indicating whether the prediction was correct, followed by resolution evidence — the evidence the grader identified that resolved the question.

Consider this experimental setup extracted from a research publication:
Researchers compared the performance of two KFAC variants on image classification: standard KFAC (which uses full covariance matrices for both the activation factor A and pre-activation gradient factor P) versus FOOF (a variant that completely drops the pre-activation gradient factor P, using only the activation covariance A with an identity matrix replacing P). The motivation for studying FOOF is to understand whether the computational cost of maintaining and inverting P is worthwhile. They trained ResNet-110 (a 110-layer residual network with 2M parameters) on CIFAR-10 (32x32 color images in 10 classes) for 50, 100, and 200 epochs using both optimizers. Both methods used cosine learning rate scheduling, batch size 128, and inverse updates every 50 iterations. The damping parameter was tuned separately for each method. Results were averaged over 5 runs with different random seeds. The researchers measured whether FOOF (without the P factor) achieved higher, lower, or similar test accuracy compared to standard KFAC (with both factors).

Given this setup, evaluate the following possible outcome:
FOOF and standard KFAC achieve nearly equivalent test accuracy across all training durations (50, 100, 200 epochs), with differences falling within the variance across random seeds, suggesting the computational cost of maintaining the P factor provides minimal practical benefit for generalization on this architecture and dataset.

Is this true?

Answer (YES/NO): NO